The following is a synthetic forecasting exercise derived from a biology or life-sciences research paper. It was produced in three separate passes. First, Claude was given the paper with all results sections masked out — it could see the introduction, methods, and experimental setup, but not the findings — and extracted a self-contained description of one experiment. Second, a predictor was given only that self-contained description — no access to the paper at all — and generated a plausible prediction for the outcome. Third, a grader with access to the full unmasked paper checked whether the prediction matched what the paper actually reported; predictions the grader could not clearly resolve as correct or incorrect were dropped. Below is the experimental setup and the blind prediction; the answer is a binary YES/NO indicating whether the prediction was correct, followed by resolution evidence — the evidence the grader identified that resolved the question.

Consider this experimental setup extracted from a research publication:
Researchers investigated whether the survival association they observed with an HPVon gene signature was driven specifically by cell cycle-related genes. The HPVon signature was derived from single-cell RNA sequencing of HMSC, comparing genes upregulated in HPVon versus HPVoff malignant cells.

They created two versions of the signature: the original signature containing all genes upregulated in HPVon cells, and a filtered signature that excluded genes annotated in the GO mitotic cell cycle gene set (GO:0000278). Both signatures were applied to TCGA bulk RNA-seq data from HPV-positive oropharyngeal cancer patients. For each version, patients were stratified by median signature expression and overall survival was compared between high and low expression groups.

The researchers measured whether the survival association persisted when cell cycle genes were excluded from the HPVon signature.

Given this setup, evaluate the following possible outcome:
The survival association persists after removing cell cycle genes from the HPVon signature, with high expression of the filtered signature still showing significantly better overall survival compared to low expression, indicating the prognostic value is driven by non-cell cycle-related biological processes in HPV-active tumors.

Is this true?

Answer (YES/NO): NO